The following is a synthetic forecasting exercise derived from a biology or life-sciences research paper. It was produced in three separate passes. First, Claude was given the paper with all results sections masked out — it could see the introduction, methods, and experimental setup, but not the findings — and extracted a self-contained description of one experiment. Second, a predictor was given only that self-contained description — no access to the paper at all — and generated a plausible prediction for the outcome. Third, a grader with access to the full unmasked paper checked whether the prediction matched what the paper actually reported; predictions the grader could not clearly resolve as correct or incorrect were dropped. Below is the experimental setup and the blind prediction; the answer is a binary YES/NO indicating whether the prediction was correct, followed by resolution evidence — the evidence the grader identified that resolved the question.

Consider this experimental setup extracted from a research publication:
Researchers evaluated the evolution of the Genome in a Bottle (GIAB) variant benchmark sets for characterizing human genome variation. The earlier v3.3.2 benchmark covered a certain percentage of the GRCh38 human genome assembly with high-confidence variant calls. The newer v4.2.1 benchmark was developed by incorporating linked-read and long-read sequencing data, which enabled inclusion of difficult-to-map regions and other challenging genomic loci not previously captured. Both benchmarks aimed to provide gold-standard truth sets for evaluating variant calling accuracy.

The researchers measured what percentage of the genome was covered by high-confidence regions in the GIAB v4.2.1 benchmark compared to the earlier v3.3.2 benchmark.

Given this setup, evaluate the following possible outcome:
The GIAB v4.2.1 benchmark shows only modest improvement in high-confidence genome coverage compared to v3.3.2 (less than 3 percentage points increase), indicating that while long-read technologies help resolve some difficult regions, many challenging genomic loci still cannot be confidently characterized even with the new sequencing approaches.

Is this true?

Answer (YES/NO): NO